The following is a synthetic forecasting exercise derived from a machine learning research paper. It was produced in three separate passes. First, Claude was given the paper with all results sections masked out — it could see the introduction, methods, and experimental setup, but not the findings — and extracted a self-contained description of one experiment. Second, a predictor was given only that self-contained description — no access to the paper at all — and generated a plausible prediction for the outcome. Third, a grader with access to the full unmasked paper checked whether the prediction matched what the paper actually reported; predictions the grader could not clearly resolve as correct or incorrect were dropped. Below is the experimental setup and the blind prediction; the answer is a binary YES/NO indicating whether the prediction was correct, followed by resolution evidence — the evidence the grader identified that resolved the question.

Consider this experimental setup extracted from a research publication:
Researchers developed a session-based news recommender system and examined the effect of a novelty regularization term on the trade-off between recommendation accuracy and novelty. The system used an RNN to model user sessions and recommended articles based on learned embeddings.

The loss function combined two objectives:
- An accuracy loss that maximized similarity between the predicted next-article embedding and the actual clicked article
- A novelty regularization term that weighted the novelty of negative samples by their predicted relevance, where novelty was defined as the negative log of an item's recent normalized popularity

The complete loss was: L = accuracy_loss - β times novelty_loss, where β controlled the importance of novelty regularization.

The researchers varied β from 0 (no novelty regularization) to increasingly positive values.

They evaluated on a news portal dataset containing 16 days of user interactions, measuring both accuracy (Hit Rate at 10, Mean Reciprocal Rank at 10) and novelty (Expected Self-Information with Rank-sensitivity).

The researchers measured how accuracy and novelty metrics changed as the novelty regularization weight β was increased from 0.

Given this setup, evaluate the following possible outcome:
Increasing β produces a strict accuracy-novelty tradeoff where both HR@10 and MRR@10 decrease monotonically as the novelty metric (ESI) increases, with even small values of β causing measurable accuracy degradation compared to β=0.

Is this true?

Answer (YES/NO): NO